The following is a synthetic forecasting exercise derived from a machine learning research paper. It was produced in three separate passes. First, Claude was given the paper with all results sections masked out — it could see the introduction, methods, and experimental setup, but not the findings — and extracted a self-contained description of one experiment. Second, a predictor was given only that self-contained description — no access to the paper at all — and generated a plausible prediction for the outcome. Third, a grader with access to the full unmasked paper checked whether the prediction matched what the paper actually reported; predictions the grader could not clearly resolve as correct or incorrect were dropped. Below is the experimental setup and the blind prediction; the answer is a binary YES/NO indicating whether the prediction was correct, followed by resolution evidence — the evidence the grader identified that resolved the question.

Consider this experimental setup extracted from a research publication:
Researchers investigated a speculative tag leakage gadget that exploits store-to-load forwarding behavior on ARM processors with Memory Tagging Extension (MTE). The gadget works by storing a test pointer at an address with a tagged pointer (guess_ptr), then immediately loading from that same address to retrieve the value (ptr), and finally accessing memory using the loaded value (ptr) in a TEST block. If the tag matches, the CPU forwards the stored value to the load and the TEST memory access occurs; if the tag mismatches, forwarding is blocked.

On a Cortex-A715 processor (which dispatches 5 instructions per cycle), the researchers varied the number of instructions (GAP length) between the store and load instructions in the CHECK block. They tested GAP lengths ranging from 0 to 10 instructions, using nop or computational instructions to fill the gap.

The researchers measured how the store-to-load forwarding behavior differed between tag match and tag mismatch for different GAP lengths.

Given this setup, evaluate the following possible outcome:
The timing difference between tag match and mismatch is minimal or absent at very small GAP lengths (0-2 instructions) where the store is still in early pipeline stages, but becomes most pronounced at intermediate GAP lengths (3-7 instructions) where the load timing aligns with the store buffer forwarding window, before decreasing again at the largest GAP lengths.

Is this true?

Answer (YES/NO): NO